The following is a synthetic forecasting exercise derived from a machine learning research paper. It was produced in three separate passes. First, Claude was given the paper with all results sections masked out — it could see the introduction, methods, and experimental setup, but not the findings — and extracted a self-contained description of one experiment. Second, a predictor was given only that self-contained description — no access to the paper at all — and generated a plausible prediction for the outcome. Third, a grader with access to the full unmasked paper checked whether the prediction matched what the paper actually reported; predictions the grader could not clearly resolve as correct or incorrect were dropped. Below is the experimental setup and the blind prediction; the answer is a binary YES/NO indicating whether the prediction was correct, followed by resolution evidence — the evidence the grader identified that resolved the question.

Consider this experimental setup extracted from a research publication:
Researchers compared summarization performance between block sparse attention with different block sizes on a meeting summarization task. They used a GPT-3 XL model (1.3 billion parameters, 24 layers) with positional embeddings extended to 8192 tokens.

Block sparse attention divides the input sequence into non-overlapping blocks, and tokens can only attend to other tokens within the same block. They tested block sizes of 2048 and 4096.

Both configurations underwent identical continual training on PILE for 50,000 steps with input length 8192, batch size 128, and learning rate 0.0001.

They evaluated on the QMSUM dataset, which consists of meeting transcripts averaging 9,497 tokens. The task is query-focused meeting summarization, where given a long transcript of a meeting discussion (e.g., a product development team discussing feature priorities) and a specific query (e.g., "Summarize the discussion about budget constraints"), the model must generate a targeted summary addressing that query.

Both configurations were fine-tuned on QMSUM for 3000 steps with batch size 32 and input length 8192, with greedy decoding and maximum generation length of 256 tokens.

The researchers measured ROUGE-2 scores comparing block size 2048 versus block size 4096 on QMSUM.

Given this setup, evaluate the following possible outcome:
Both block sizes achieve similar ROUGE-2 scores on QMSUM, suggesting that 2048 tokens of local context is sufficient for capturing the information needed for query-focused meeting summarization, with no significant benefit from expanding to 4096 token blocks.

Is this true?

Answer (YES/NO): YES